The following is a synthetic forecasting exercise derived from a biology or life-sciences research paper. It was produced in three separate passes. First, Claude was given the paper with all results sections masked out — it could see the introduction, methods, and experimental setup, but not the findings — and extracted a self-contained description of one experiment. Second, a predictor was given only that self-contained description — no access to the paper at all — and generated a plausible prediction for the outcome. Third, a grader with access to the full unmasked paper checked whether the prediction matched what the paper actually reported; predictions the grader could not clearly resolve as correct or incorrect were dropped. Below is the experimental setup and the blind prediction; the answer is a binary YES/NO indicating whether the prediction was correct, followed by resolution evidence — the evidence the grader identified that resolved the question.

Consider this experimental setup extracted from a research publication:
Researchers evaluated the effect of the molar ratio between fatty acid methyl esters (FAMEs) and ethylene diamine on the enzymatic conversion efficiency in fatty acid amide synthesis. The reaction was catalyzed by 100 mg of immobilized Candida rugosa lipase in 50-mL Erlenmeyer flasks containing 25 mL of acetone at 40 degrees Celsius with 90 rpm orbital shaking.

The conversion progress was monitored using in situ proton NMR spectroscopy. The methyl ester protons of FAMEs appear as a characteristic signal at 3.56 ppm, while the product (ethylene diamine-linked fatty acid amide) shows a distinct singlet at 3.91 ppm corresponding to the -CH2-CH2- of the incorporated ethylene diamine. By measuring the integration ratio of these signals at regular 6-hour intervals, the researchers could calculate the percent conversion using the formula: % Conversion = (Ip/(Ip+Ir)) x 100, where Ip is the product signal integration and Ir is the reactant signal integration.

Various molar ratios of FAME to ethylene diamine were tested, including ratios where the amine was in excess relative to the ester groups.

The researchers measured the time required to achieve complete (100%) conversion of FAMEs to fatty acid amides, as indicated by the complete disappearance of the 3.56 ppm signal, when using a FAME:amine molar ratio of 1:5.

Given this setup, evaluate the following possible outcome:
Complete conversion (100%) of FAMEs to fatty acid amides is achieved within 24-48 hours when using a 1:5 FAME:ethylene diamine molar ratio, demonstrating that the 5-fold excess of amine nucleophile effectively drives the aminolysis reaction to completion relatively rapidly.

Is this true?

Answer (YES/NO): YES